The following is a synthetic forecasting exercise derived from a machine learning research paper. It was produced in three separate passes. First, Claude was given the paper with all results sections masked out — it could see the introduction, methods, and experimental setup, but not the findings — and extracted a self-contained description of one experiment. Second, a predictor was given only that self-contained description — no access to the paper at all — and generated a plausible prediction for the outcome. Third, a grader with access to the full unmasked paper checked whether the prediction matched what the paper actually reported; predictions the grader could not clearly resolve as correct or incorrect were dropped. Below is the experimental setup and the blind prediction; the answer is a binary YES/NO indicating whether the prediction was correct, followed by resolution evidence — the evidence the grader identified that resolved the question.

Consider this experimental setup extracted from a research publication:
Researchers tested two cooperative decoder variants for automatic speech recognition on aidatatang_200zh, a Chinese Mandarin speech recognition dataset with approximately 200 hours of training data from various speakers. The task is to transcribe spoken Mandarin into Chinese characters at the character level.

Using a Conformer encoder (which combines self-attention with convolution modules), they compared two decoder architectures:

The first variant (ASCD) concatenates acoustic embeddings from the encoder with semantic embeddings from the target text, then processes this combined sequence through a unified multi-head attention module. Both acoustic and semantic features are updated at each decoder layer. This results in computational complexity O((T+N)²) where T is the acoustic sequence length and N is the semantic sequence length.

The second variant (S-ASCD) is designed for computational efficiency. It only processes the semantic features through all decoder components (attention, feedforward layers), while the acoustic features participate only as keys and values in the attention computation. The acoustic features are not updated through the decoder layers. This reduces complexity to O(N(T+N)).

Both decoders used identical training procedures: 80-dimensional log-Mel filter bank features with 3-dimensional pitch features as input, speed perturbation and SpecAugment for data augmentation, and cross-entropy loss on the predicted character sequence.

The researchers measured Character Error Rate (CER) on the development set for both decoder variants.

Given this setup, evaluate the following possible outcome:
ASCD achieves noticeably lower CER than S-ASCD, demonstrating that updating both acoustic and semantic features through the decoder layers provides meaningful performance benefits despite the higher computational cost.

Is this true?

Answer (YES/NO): NO